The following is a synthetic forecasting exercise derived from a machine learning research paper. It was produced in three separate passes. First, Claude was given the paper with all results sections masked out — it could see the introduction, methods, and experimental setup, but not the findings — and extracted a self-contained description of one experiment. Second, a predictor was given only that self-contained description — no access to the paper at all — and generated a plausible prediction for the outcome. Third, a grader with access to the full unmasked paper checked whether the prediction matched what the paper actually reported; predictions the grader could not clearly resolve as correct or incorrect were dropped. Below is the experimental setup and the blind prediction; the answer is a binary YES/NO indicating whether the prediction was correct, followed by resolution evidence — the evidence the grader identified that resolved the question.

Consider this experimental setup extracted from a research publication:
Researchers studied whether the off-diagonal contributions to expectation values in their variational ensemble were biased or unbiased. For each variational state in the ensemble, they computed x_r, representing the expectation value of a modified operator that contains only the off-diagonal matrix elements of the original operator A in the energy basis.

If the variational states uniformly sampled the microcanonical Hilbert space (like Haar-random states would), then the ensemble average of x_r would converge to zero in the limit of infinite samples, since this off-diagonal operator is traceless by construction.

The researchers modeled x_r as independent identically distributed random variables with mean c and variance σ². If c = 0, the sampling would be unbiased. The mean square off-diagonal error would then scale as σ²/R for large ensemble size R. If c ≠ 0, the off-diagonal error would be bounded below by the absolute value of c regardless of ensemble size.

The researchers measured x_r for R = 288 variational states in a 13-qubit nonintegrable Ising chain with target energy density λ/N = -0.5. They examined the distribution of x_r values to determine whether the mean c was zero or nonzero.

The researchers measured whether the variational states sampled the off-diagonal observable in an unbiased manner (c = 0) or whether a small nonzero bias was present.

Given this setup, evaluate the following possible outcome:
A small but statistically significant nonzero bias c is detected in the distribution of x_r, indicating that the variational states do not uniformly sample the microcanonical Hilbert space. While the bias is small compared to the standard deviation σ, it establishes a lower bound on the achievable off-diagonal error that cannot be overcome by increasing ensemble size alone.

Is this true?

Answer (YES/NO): YES